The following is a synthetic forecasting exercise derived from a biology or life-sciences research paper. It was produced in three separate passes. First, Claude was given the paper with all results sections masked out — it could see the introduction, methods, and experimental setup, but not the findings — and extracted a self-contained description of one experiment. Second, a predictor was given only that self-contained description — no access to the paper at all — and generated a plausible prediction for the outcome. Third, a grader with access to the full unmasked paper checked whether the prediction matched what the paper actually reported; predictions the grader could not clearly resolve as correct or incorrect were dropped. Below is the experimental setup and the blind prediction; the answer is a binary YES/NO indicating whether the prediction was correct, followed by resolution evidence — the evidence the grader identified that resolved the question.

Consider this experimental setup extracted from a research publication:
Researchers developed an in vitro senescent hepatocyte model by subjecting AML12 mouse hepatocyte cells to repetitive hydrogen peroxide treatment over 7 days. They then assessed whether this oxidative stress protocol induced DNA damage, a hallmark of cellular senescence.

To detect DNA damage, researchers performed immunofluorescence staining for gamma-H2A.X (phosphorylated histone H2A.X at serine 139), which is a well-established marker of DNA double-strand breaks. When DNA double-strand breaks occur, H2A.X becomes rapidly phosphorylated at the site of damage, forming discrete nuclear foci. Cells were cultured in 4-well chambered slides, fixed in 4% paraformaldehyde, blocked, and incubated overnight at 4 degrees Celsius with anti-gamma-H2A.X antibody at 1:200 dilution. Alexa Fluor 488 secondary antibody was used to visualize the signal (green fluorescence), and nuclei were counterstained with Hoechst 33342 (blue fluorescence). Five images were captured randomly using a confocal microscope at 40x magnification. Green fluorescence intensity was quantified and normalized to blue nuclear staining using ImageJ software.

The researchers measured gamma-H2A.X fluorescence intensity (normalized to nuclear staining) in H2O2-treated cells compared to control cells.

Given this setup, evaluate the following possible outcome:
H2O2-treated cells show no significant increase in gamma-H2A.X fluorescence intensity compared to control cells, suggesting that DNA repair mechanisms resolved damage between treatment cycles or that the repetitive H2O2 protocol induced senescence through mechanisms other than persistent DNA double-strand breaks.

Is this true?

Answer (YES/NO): NO